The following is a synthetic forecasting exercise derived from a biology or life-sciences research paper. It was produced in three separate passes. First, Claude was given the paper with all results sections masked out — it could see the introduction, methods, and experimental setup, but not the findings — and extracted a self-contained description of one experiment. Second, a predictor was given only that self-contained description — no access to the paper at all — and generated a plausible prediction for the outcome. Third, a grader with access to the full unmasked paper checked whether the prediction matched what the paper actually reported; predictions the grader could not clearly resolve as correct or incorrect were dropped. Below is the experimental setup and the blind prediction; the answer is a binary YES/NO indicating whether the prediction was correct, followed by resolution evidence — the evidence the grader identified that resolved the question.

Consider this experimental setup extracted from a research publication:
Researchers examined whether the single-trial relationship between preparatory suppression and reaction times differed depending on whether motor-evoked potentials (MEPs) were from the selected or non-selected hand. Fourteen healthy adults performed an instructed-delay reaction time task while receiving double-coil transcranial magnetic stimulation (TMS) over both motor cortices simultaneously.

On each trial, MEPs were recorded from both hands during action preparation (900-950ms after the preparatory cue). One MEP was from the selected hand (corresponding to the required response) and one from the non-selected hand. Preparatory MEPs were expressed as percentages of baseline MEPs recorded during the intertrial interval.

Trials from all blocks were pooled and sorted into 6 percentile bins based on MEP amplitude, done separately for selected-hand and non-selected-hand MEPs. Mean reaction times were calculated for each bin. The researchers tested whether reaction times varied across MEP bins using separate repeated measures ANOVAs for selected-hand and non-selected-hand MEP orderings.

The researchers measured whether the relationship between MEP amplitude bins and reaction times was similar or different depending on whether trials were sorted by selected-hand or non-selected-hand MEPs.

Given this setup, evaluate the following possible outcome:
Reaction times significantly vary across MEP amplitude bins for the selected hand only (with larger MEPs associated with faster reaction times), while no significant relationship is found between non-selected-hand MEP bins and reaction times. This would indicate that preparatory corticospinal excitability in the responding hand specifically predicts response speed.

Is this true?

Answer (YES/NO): NO